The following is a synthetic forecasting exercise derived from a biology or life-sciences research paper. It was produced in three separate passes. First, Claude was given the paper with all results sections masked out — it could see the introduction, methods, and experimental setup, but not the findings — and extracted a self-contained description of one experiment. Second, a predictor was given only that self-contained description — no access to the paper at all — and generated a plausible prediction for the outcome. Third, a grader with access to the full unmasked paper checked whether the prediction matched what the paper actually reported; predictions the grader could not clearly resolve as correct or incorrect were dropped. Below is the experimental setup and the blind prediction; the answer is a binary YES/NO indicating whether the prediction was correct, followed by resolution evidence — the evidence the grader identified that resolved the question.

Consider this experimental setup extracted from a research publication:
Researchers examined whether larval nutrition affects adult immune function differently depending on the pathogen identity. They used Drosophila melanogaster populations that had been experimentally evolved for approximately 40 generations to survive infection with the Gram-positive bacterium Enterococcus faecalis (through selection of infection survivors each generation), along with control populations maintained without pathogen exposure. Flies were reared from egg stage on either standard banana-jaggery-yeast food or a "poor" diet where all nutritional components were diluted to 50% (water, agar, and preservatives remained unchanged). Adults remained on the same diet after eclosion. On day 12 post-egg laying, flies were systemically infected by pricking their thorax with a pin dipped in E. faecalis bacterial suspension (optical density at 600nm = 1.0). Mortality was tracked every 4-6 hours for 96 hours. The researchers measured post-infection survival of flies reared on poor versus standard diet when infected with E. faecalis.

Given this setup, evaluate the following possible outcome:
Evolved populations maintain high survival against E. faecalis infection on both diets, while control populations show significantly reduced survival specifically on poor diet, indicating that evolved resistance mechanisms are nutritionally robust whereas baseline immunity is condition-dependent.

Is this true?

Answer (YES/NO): NO